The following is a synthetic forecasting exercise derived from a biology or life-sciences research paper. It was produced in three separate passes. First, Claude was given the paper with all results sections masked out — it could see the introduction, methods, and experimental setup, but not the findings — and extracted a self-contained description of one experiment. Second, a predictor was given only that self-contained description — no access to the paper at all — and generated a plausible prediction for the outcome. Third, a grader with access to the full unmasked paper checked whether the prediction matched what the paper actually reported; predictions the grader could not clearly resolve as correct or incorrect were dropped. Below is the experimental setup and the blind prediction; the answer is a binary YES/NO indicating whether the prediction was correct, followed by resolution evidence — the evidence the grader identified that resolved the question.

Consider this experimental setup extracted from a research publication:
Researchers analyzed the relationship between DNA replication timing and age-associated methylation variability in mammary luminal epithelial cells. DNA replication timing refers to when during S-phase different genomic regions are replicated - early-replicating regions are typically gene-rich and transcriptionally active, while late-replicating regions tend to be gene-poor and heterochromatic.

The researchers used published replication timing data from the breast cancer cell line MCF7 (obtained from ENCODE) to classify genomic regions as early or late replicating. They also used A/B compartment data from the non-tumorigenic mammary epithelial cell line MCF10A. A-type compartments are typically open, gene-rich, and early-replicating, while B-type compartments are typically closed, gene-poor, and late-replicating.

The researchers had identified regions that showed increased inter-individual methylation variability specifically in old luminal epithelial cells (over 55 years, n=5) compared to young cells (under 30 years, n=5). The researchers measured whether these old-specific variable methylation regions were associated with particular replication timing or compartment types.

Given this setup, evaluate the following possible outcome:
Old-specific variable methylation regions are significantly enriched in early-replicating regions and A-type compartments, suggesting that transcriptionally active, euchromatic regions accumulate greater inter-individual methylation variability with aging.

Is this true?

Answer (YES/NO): NO